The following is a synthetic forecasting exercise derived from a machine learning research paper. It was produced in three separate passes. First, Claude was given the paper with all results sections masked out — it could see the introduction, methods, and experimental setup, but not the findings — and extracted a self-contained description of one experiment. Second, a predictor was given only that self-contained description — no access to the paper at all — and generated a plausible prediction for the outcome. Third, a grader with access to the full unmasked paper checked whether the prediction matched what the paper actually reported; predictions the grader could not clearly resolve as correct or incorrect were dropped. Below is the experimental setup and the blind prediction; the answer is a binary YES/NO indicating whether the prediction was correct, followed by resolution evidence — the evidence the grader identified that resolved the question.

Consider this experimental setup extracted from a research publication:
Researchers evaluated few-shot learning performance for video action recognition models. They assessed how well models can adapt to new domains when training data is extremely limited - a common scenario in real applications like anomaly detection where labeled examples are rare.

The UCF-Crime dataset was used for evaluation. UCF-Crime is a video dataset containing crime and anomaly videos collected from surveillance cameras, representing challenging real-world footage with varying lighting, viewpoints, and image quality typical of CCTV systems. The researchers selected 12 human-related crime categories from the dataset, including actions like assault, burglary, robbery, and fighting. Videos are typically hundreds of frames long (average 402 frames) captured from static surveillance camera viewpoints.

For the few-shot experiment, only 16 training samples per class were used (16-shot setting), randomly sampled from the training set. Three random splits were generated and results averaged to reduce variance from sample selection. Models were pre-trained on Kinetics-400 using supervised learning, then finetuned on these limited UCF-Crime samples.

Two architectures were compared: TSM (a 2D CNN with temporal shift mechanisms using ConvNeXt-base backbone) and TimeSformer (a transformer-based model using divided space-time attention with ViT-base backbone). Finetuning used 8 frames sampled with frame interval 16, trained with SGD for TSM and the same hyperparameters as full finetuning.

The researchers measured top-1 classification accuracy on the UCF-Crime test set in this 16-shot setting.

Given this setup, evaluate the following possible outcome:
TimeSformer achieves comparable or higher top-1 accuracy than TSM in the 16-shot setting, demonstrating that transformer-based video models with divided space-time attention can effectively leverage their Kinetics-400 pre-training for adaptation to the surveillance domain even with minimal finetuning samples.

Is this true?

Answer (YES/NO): NO